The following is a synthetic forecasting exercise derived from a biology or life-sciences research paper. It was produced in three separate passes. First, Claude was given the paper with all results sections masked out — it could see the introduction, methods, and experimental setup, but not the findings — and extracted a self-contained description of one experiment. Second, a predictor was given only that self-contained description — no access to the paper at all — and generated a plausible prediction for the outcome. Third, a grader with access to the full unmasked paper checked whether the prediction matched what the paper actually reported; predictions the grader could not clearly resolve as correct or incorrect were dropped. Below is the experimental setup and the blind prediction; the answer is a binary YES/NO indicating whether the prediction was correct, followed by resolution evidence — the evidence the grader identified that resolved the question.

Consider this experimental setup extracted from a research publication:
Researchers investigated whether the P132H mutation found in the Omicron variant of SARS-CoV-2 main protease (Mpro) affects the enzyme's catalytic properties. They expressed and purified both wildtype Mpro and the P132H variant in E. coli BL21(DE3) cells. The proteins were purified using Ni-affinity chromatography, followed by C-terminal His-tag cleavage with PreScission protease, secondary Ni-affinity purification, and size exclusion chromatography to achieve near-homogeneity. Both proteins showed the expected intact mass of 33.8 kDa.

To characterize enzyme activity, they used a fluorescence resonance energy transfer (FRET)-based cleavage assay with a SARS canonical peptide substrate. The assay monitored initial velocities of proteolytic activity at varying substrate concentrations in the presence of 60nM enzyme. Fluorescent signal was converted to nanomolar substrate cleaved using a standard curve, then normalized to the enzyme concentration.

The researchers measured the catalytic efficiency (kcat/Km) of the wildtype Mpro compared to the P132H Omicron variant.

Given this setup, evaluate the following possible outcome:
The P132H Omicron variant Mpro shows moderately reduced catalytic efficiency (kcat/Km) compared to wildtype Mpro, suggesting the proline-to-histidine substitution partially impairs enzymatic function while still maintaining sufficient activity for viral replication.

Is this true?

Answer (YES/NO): NO